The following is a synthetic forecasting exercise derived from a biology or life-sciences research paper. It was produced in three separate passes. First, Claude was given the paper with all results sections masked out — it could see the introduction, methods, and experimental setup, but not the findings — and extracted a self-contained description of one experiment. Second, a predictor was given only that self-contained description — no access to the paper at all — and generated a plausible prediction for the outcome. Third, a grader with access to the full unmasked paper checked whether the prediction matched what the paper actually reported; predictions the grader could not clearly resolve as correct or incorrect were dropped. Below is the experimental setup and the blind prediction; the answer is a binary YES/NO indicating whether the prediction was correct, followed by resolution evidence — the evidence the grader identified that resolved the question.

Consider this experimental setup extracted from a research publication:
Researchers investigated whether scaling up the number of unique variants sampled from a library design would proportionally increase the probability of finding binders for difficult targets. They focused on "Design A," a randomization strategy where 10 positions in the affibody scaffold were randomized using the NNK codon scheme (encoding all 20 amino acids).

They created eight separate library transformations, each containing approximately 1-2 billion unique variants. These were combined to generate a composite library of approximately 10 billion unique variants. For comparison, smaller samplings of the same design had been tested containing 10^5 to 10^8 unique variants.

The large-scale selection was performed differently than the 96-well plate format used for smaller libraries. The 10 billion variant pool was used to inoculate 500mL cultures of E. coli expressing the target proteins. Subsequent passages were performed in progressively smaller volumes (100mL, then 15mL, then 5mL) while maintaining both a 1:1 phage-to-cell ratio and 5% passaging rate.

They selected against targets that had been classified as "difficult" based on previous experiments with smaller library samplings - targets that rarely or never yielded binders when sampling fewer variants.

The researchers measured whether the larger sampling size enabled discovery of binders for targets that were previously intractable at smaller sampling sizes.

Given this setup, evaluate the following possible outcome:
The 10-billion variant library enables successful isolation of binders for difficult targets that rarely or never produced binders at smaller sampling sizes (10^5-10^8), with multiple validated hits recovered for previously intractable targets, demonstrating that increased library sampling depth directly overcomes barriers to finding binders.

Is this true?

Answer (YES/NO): NO